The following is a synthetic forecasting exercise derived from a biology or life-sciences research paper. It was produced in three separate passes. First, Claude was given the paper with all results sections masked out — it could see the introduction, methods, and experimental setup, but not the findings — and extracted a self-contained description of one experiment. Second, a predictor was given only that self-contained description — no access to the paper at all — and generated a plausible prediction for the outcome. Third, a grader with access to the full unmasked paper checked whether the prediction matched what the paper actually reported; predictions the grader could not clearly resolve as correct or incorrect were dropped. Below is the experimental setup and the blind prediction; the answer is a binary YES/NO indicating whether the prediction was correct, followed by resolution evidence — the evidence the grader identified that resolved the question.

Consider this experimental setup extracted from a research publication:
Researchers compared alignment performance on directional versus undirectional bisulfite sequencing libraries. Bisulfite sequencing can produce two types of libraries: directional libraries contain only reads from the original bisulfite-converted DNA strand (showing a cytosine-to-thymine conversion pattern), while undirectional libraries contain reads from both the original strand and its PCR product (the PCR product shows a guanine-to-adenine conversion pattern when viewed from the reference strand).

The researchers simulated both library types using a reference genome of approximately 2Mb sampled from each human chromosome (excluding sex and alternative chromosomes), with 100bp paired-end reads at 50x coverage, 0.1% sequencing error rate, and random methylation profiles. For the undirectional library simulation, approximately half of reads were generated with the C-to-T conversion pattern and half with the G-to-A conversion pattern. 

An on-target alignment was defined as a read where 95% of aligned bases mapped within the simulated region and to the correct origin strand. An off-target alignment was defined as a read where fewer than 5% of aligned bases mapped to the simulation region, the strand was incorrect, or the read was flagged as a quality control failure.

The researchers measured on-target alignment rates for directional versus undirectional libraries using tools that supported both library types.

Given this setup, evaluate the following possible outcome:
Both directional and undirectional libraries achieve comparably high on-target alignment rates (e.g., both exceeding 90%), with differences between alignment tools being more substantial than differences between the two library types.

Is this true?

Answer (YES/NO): YES